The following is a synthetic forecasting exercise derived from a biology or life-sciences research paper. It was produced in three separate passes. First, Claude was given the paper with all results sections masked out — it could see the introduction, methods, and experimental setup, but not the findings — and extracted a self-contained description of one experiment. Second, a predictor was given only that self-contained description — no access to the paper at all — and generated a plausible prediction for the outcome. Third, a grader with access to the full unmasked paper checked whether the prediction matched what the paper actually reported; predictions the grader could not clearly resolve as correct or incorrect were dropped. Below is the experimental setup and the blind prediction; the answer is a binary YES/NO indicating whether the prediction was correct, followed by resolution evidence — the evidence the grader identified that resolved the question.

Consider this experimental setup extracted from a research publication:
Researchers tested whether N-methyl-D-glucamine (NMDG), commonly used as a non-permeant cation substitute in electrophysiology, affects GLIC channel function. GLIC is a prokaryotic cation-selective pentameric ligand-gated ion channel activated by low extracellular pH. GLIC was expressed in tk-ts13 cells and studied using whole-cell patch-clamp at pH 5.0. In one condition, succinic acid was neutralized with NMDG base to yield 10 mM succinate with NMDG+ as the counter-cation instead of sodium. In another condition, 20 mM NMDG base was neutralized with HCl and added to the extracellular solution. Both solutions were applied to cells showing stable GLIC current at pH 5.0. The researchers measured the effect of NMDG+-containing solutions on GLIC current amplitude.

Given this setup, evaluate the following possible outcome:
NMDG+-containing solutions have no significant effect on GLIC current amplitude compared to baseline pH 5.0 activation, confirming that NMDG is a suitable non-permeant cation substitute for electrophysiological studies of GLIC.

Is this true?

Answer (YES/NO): NO